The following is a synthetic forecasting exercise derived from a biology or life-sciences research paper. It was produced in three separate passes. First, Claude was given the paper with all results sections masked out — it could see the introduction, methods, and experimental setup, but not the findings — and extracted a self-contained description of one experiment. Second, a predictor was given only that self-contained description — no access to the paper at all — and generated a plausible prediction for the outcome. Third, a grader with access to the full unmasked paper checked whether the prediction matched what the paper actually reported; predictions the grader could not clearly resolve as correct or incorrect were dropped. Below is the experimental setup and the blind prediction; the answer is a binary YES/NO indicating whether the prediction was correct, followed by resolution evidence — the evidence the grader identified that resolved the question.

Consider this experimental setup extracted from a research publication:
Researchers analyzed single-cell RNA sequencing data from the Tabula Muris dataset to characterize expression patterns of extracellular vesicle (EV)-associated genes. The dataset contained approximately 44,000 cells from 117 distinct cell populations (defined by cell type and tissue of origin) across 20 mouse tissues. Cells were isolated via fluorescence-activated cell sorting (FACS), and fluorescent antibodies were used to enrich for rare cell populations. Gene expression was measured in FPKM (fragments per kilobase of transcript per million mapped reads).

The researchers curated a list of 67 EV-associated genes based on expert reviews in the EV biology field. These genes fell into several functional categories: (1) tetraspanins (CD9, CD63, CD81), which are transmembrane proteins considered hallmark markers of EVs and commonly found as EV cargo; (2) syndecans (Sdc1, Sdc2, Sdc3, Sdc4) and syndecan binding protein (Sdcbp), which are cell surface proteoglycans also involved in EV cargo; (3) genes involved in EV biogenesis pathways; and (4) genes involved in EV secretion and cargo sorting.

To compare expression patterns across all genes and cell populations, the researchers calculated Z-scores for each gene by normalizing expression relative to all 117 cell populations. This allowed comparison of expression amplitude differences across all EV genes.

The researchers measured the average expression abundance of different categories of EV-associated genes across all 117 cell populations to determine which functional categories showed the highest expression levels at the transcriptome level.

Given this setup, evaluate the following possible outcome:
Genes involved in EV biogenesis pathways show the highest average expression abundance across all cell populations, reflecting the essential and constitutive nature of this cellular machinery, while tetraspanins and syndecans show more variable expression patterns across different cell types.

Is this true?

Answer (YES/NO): NO